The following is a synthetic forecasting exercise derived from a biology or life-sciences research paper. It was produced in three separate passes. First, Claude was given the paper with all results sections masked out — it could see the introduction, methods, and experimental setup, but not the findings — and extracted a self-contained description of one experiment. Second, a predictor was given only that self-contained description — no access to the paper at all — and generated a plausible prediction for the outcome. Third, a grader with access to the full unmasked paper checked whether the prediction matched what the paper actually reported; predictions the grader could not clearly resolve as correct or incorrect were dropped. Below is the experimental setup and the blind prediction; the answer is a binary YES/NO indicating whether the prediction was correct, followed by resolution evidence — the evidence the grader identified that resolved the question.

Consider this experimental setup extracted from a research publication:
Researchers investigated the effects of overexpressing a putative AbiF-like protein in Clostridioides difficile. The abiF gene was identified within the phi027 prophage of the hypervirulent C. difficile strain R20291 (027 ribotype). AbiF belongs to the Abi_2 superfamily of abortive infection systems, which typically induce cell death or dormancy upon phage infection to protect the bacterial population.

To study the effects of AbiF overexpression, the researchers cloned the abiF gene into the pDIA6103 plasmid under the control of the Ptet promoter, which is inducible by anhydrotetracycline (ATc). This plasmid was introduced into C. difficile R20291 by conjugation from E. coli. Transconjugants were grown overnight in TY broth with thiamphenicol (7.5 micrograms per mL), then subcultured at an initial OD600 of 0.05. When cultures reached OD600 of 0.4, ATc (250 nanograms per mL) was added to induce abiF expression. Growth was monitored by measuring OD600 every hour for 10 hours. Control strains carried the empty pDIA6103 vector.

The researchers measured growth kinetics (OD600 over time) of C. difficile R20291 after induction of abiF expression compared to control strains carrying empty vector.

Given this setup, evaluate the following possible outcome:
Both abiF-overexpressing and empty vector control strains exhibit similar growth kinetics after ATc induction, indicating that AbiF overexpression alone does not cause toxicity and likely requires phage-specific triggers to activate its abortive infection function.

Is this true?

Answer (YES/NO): NO